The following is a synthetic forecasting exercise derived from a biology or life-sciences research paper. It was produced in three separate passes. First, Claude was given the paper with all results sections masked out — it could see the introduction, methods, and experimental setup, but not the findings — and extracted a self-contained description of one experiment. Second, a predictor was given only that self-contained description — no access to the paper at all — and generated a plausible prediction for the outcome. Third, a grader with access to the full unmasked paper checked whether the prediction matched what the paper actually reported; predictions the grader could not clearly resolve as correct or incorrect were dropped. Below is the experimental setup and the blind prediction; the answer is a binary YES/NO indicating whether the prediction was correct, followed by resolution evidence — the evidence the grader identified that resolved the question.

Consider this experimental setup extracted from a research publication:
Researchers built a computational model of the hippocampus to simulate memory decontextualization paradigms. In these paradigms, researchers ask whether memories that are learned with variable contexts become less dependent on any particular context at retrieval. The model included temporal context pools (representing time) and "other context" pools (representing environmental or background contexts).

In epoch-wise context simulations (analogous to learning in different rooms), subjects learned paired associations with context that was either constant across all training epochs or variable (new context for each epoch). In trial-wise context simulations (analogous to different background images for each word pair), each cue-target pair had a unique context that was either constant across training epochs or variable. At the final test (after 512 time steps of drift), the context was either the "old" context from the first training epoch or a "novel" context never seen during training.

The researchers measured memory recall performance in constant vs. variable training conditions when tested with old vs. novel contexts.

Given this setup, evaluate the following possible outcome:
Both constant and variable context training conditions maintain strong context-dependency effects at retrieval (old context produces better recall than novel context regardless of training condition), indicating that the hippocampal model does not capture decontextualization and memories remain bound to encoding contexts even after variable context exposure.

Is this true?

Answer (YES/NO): NO